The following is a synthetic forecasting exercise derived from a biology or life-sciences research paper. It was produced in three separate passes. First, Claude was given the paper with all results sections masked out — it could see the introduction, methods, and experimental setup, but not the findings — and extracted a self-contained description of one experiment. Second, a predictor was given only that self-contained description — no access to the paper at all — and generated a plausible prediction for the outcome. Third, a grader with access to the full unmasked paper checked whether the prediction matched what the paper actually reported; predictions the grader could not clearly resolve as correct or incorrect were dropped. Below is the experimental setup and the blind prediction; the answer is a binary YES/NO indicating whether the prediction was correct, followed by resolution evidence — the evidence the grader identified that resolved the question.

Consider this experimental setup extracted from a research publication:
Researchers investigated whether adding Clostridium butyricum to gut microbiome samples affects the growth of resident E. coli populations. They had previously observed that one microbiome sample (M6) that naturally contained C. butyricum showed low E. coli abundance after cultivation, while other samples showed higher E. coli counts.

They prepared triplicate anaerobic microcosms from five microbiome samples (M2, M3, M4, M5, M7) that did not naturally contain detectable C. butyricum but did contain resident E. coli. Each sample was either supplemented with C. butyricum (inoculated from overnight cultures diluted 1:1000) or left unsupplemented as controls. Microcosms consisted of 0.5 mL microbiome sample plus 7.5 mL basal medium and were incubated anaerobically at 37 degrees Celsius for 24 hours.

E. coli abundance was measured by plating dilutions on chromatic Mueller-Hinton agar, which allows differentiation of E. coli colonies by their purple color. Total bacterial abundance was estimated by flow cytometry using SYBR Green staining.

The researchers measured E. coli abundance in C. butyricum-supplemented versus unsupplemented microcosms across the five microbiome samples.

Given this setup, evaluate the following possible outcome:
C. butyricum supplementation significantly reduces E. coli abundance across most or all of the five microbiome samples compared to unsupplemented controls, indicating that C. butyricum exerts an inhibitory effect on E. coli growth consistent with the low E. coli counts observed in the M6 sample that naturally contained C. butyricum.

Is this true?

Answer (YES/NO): YES